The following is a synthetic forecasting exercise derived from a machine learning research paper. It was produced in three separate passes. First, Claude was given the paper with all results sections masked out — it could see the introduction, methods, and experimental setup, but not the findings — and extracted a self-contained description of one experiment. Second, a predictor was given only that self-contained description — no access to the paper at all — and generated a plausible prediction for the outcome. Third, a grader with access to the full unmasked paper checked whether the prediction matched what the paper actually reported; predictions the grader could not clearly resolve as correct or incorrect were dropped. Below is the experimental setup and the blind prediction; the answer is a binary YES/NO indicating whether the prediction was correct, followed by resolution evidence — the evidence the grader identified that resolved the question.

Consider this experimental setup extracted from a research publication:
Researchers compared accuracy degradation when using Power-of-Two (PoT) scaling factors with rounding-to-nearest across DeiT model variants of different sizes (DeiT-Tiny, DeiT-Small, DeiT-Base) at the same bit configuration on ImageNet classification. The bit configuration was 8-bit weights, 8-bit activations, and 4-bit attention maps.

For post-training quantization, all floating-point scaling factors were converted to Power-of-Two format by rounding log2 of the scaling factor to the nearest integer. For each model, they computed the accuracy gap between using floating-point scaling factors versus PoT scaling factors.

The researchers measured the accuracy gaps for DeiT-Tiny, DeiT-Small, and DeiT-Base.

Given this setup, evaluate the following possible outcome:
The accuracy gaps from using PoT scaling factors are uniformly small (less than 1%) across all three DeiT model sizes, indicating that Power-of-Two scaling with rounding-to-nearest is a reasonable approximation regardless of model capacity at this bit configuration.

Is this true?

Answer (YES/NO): NO